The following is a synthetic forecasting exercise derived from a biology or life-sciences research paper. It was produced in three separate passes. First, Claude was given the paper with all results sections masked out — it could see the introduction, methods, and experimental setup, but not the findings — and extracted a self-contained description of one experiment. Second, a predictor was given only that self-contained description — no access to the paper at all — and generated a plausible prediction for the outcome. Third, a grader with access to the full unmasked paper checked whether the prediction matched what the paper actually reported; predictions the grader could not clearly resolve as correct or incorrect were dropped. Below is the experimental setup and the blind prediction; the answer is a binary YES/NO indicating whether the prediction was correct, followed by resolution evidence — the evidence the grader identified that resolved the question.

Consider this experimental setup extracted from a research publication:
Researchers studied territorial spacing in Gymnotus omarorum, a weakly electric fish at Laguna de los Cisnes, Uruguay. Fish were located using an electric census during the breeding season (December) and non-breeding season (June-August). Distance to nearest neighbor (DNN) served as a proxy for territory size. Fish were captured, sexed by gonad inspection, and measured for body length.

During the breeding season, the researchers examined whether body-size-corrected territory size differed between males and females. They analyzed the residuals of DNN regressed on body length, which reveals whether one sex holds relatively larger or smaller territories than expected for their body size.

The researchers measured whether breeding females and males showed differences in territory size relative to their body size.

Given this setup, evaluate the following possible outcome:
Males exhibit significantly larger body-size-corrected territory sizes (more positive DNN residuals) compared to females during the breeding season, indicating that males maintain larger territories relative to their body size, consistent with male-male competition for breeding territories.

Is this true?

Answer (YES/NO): NO